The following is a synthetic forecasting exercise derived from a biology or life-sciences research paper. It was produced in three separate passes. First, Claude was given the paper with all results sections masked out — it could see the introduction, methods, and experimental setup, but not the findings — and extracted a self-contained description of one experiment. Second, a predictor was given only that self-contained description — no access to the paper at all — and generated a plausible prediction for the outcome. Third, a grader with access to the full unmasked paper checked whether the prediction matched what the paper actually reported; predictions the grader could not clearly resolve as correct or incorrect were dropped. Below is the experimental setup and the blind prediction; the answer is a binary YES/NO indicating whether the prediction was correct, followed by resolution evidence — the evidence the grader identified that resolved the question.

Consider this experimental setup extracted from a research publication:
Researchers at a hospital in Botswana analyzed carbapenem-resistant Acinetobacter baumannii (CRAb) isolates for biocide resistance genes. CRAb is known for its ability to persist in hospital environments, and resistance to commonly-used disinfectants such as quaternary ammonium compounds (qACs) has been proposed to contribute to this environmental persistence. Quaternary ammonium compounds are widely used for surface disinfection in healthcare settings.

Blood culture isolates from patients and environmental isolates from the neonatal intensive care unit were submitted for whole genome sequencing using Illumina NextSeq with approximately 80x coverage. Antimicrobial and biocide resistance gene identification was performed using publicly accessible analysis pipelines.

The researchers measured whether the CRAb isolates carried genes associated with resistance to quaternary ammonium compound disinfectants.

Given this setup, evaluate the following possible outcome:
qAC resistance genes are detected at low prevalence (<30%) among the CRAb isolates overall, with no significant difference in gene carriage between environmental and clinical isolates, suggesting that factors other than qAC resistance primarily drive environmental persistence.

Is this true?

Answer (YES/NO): NO